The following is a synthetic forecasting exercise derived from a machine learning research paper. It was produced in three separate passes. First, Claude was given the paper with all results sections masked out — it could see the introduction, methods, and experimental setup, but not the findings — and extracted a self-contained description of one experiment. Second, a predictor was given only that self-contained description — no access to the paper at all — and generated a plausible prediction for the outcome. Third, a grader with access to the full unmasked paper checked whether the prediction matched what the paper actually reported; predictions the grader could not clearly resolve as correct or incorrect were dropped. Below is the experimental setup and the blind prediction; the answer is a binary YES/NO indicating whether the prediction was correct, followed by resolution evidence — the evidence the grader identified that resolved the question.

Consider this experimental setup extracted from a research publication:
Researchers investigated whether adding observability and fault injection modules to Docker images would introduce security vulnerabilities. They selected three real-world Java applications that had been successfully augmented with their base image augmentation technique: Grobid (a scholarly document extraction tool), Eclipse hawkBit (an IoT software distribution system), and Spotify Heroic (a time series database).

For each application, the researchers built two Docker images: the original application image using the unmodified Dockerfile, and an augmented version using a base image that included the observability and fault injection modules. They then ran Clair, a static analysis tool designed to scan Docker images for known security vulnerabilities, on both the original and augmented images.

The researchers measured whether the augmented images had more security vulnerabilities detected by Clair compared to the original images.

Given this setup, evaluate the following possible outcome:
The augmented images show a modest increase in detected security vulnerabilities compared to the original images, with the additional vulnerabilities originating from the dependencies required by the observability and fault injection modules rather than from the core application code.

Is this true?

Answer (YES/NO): NO